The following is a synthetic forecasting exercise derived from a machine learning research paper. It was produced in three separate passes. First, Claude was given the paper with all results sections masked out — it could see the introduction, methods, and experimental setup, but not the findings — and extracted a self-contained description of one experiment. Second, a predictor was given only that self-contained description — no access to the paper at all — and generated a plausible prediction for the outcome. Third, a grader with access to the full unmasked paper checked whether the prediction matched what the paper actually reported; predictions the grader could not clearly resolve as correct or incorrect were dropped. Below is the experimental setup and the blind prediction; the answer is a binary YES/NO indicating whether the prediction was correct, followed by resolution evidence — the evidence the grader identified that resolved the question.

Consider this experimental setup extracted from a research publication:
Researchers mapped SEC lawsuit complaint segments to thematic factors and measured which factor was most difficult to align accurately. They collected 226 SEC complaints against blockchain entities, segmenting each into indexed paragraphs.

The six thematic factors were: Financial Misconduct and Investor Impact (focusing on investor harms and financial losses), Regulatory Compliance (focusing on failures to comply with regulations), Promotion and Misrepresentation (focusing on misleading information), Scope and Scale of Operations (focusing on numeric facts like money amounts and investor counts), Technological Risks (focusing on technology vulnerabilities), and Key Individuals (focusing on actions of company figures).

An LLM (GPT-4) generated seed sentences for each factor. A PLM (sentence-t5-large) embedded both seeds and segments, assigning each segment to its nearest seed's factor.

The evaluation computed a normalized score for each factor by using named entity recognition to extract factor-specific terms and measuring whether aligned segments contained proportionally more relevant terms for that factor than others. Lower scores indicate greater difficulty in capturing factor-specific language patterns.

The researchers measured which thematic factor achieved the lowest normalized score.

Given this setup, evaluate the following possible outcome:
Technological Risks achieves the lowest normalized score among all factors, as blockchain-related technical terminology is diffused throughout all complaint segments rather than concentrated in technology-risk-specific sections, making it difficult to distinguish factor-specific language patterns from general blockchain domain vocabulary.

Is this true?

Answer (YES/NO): NO